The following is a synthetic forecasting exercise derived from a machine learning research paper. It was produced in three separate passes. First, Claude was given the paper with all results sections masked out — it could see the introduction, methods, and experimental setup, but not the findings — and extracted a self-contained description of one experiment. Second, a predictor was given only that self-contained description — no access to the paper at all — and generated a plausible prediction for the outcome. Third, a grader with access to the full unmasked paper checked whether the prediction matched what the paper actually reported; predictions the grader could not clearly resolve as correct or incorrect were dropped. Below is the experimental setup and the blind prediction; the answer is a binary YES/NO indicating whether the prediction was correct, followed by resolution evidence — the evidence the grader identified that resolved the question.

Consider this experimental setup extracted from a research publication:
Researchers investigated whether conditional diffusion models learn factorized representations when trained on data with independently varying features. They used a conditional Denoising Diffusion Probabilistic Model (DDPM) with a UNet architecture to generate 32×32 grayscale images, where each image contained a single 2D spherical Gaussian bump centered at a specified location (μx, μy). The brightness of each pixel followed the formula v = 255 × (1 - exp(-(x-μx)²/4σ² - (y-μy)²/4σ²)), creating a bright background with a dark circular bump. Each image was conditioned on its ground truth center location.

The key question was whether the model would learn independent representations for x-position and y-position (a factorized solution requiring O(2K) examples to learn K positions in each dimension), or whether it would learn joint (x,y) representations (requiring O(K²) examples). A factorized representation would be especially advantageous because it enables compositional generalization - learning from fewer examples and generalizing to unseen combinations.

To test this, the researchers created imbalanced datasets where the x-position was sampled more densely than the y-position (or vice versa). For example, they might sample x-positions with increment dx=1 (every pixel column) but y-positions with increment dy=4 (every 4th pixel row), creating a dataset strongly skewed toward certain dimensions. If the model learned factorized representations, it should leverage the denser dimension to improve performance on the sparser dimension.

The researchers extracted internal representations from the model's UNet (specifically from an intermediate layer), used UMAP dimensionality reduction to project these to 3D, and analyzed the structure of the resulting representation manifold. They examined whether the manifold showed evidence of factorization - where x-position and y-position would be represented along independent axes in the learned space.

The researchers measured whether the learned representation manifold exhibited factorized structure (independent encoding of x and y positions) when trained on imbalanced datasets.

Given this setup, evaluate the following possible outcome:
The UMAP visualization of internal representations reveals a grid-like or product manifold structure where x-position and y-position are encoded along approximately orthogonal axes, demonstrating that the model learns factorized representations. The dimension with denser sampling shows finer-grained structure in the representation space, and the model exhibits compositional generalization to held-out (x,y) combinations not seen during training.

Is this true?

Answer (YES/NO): NO